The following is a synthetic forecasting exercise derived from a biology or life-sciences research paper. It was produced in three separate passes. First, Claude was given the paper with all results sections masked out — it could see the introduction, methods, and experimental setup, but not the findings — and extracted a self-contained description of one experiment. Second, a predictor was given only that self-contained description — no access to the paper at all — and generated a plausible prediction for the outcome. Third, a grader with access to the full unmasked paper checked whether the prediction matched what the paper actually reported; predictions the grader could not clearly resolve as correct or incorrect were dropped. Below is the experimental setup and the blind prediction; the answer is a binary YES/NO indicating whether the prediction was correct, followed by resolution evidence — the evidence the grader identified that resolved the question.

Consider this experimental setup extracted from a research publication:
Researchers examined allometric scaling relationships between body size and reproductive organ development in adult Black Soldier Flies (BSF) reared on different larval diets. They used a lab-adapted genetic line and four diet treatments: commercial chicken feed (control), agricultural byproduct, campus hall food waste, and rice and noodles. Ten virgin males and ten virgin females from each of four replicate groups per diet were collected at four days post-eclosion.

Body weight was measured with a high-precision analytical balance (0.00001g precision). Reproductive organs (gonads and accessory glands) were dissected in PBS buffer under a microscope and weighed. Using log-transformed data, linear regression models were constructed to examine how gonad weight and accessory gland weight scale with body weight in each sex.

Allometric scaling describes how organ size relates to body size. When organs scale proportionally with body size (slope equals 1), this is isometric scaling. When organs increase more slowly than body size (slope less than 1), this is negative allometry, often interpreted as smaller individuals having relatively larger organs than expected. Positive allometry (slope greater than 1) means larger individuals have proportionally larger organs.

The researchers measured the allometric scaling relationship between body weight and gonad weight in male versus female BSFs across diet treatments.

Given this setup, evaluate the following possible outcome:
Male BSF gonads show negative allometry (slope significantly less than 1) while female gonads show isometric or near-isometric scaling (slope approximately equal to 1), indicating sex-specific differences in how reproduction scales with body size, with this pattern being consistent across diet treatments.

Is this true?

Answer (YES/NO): NO